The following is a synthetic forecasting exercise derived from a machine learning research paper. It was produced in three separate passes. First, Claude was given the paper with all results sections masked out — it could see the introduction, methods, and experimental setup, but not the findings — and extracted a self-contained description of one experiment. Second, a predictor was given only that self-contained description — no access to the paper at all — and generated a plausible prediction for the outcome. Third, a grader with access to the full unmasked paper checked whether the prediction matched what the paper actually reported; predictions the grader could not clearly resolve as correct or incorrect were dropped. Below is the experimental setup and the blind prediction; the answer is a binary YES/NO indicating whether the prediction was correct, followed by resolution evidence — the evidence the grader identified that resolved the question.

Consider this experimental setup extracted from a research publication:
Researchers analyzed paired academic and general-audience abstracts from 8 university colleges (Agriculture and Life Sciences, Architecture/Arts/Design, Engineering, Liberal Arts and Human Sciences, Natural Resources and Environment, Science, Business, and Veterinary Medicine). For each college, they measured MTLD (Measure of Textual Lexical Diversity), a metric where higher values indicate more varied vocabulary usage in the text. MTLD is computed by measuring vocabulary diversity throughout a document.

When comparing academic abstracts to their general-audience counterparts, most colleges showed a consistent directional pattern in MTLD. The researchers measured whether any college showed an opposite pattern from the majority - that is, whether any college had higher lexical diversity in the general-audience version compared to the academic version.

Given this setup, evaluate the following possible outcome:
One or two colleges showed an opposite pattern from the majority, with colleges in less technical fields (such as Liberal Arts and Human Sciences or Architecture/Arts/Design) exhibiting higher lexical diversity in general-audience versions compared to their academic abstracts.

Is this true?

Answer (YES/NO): NO